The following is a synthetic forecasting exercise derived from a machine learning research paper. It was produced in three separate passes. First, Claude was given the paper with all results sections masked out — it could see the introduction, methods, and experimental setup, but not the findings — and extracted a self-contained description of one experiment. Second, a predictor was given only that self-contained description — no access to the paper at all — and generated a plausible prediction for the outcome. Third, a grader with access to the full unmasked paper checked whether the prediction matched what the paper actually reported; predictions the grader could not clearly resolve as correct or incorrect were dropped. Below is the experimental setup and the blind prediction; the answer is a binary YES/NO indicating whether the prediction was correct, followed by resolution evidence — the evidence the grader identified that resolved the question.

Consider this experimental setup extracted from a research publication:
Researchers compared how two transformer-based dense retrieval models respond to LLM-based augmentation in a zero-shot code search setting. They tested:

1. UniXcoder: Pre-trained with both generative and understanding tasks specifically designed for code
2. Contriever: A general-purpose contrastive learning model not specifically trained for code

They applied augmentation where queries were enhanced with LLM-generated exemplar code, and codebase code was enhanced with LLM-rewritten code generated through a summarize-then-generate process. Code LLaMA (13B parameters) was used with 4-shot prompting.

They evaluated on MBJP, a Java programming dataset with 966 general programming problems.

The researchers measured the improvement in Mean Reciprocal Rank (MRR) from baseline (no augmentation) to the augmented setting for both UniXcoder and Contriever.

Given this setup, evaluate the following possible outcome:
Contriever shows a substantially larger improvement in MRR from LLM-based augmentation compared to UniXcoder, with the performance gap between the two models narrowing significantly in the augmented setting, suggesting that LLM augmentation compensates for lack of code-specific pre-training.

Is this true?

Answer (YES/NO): YES